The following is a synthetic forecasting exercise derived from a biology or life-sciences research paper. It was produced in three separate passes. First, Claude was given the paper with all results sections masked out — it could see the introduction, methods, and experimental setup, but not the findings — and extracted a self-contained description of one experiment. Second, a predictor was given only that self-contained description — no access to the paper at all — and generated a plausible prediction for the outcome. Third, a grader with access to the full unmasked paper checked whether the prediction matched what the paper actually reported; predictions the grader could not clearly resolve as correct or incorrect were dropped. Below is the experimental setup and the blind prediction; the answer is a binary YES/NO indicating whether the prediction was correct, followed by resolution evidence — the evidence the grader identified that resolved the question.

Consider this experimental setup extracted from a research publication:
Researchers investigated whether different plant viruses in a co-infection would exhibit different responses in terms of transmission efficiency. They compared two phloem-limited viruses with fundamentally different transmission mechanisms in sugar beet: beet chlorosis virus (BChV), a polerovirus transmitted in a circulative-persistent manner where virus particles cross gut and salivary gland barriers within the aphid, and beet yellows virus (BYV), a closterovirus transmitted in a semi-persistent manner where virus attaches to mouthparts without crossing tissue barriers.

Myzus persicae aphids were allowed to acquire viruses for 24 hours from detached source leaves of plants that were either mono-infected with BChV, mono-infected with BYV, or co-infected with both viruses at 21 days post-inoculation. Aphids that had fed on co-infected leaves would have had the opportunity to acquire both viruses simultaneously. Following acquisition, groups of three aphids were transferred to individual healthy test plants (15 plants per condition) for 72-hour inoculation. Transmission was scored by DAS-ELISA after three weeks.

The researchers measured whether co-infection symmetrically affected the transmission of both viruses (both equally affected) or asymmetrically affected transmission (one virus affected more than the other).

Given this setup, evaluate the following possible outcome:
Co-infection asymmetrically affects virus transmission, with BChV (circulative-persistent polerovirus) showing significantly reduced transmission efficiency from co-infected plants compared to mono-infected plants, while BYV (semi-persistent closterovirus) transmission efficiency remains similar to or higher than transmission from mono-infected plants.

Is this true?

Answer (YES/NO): YES